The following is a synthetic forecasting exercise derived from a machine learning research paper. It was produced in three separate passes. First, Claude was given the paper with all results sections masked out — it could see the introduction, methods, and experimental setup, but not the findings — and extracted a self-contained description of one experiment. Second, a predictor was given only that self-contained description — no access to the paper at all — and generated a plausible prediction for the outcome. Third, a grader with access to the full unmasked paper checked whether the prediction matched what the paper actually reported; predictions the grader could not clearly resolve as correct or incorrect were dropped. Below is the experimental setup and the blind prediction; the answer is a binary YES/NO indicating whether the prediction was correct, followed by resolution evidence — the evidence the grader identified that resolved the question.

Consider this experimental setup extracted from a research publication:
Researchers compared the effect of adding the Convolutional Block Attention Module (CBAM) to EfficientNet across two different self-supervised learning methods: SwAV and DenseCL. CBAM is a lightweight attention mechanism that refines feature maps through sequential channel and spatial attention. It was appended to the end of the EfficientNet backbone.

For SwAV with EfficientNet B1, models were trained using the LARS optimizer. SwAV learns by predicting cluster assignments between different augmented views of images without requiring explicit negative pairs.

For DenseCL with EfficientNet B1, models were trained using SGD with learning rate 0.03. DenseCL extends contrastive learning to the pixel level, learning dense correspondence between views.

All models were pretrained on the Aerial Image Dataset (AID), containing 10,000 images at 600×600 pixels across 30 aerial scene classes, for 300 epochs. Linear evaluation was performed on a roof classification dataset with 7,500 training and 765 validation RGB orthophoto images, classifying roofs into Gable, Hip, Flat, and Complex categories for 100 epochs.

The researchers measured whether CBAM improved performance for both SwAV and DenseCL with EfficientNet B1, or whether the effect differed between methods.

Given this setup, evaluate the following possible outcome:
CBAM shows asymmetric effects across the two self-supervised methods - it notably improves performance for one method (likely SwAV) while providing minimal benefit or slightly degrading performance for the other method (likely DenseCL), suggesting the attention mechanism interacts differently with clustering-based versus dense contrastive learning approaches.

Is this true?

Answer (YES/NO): YES